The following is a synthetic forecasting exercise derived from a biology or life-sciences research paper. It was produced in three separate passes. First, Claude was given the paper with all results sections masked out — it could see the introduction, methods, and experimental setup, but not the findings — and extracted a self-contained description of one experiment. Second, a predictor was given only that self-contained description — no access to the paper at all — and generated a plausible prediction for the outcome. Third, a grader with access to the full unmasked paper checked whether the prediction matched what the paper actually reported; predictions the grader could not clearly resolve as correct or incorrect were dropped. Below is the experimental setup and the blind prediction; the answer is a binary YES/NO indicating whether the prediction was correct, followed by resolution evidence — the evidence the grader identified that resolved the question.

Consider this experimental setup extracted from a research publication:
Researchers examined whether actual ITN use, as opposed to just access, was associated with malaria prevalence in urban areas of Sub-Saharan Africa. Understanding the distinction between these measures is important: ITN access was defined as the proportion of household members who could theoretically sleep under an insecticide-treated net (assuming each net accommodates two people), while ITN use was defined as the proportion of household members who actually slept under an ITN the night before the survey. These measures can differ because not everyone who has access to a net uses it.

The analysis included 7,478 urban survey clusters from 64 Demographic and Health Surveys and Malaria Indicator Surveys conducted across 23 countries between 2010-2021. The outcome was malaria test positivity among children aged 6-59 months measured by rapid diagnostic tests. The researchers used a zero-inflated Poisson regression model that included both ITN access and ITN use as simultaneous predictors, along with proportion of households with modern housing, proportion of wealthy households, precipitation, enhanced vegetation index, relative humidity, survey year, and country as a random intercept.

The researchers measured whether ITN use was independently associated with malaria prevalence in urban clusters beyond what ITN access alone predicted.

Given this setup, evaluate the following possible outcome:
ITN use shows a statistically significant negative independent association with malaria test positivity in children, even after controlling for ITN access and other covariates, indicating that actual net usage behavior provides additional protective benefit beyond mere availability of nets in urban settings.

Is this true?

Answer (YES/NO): NO